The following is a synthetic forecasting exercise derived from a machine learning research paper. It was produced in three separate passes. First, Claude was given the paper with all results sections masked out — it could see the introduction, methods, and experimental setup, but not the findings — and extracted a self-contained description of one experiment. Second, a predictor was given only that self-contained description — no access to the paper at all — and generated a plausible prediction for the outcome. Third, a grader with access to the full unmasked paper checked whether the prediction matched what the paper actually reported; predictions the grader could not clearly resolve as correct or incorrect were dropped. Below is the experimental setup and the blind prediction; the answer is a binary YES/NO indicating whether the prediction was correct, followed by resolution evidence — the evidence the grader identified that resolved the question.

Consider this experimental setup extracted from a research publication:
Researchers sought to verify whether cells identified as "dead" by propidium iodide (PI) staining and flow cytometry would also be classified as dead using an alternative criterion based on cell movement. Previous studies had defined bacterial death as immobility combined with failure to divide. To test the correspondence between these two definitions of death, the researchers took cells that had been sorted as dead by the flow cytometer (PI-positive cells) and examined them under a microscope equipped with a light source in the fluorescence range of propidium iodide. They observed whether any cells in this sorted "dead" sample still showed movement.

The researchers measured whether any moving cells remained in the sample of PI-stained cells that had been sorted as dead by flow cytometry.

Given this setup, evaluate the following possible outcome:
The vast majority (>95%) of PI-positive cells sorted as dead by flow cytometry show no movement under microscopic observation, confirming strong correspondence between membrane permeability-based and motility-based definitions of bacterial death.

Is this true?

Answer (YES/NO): YES